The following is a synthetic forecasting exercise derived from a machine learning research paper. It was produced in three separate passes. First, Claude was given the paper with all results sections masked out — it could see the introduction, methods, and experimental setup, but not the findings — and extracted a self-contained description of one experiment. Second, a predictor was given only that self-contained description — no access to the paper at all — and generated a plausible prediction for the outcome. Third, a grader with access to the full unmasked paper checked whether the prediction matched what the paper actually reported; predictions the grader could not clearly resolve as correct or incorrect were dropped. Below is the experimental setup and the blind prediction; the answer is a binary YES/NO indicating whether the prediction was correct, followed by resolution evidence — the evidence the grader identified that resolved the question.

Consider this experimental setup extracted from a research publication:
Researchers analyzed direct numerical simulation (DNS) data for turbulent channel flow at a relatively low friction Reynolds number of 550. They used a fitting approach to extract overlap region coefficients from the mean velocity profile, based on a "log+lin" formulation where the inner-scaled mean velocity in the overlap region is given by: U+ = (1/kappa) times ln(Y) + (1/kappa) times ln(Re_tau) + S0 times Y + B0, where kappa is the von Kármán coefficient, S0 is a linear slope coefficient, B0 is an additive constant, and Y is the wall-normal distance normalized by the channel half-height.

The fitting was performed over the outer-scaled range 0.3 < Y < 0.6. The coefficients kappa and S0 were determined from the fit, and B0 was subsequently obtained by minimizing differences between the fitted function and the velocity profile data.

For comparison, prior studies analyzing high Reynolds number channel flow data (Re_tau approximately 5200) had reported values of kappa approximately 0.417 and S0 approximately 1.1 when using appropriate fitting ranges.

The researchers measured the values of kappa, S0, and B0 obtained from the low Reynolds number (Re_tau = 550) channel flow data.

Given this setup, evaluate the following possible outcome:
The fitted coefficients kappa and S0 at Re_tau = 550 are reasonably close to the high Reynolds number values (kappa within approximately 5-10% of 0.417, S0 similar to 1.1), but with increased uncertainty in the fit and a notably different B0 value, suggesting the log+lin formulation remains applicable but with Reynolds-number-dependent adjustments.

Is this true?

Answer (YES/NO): NO